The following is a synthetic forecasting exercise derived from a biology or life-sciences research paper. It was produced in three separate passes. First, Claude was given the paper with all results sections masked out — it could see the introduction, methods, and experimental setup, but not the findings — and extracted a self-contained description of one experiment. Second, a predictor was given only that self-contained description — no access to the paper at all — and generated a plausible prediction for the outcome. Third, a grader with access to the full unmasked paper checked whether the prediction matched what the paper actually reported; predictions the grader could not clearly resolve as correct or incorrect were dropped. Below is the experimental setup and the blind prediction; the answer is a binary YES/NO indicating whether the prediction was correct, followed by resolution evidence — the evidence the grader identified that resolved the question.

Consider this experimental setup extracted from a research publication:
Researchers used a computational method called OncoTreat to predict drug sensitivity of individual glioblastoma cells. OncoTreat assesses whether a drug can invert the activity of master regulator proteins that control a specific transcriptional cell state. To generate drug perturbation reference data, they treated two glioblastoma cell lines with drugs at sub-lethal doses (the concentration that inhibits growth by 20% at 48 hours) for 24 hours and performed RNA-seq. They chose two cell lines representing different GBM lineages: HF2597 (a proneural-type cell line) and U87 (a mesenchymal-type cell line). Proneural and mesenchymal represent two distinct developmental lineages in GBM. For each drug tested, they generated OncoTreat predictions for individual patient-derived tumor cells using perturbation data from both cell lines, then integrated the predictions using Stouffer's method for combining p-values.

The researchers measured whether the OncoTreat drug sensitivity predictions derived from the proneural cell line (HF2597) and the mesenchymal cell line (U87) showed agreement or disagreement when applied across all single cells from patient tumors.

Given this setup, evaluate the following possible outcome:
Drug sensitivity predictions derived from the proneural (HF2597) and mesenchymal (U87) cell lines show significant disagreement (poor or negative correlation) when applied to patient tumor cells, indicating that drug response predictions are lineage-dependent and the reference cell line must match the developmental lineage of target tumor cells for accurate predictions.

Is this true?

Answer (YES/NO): NO